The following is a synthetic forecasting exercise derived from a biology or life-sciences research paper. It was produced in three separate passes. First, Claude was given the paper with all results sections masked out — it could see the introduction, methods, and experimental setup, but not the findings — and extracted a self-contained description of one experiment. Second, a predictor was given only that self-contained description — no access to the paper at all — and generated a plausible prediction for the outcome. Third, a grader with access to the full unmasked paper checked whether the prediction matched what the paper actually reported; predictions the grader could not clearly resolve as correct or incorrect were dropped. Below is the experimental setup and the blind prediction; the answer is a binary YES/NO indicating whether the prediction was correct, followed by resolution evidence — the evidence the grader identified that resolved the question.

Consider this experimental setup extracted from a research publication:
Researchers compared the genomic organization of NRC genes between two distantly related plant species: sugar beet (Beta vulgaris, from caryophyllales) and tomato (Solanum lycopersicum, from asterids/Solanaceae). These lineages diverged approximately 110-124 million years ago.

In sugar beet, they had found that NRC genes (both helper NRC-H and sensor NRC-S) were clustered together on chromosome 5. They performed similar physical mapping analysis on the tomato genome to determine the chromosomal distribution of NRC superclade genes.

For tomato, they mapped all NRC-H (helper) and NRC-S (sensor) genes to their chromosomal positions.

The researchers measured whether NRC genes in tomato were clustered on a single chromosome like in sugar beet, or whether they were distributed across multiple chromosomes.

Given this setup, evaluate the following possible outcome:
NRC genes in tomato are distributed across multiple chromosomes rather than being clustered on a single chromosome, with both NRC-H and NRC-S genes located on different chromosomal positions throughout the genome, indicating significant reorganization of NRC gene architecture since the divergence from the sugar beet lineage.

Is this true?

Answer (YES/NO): YES